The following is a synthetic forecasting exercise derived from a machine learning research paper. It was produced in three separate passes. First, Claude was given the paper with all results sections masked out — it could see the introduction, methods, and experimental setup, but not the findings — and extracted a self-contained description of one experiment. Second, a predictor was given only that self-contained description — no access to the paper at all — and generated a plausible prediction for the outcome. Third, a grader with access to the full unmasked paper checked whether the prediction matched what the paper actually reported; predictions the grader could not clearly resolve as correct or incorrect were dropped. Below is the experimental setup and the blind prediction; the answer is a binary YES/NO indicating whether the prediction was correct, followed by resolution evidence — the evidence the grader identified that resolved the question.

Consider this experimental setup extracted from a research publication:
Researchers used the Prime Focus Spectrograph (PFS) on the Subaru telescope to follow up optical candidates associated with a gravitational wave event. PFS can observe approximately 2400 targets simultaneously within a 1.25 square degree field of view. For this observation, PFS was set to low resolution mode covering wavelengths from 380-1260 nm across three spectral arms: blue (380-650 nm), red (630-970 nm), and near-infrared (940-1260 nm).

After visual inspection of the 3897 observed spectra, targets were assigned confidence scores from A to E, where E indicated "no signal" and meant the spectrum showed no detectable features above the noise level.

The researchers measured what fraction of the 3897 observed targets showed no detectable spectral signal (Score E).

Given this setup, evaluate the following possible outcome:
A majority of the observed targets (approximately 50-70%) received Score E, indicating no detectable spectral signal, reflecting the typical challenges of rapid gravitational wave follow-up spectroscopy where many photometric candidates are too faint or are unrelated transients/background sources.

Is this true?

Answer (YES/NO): NO